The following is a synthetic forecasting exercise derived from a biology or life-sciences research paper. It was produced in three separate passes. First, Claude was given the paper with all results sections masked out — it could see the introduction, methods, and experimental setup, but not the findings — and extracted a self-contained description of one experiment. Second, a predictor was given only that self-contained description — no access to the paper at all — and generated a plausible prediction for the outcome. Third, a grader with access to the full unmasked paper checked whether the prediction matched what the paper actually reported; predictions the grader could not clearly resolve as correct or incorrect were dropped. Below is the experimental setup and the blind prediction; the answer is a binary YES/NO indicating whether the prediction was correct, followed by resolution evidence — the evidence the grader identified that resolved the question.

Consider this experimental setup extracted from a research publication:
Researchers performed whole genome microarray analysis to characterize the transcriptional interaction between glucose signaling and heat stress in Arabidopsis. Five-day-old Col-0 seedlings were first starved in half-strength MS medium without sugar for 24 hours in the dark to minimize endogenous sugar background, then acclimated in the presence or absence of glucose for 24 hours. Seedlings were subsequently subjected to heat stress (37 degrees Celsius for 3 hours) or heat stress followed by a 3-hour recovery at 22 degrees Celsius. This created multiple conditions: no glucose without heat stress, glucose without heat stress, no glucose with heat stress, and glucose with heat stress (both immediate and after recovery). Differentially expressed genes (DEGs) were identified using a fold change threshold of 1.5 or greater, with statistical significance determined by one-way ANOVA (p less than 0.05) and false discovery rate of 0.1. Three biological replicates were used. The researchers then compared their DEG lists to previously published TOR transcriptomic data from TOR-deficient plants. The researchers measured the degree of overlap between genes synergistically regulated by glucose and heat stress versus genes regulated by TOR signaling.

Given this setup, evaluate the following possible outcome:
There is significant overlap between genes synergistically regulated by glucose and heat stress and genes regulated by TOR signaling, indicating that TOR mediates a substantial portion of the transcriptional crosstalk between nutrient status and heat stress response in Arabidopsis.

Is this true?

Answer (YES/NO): YES